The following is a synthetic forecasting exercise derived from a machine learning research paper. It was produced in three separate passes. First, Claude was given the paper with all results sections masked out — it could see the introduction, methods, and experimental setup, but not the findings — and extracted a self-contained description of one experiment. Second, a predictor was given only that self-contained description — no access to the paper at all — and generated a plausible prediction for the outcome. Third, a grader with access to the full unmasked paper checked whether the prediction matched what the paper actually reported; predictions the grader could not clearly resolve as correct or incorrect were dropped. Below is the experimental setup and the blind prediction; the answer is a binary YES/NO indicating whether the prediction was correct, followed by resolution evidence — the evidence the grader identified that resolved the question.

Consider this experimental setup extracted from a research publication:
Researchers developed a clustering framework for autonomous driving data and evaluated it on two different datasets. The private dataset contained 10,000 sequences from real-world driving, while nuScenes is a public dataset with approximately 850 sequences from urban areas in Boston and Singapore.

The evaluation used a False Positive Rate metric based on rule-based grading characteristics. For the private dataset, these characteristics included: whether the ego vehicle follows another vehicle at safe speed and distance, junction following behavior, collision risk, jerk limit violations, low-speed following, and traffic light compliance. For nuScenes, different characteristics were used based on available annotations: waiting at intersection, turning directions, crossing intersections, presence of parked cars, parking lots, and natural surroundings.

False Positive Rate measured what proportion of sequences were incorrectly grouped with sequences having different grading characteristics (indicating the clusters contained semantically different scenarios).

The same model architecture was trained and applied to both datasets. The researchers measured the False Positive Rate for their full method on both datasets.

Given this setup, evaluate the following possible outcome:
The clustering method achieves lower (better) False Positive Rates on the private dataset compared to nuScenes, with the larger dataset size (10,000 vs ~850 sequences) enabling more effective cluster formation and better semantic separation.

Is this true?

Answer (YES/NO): YES